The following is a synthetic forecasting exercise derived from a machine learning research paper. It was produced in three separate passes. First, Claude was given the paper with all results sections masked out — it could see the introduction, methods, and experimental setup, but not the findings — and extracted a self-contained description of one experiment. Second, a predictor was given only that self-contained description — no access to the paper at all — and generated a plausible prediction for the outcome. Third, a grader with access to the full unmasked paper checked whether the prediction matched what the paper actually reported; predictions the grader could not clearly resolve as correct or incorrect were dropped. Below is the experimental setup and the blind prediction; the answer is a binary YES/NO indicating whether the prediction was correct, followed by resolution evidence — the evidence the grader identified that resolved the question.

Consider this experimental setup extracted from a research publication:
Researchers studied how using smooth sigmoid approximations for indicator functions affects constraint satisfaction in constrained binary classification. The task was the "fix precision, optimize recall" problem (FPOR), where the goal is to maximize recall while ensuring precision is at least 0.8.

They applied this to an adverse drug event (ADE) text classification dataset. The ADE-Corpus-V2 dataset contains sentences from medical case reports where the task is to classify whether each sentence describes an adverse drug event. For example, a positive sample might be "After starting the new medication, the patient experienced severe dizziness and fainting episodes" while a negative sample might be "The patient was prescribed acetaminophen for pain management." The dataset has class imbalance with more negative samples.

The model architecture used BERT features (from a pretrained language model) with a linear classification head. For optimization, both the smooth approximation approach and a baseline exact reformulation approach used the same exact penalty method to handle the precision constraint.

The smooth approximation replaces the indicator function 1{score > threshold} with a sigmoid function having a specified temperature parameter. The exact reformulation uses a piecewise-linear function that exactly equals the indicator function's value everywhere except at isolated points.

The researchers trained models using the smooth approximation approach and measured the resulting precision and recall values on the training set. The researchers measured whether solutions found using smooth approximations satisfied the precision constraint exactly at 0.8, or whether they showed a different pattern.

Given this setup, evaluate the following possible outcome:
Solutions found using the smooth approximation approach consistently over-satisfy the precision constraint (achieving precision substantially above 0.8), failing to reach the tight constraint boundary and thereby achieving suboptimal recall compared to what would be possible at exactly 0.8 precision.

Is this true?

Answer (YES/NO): YES